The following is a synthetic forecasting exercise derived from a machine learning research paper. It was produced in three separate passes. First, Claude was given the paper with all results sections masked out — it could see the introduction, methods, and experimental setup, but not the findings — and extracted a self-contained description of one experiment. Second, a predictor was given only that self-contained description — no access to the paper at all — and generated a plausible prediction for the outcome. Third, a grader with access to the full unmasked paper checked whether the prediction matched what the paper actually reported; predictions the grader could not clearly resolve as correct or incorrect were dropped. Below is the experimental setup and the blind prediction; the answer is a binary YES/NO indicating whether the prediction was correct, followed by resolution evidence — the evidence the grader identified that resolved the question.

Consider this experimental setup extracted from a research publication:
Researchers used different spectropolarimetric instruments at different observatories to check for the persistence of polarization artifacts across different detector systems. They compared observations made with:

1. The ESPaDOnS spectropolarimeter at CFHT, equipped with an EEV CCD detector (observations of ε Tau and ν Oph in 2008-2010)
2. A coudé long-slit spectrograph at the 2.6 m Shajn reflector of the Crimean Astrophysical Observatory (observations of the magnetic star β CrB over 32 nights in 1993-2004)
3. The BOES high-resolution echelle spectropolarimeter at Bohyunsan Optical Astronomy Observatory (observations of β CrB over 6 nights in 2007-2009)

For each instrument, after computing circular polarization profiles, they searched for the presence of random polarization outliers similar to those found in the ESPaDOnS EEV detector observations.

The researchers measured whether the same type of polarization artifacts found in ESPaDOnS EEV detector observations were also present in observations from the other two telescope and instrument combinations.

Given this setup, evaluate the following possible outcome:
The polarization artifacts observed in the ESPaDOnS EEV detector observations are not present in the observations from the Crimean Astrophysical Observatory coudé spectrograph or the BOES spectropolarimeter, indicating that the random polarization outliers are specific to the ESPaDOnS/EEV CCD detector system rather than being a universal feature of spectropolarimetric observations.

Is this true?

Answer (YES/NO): YES